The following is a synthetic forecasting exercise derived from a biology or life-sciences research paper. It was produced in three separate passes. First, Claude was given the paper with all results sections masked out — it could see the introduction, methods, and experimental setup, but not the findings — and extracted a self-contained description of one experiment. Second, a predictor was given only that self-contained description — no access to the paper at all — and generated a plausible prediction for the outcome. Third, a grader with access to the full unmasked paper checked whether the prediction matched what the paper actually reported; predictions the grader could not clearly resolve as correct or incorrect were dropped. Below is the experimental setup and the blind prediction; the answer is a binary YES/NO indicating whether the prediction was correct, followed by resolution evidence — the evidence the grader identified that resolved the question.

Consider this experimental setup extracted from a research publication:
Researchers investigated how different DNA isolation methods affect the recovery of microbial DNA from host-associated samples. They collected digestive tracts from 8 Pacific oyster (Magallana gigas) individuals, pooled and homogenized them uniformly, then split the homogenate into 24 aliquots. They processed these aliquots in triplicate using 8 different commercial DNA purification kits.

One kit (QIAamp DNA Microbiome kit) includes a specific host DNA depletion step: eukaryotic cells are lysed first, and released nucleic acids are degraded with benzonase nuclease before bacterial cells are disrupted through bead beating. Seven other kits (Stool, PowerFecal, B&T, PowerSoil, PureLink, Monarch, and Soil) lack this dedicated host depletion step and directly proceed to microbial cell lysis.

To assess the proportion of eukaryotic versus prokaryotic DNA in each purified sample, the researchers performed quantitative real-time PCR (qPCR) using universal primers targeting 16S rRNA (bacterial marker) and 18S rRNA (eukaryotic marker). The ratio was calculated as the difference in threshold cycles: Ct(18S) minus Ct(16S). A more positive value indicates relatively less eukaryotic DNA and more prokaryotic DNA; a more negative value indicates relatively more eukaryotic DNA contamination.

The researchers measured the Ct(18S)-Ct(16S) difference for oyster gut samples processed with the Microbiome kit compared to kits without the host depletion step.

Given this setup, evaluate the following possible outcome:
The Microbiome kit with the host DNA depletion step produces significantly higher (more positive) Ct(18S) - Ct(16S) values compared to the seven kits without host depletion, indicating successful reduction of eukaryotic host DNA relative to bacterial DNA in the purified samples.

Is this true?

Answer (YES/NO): YES